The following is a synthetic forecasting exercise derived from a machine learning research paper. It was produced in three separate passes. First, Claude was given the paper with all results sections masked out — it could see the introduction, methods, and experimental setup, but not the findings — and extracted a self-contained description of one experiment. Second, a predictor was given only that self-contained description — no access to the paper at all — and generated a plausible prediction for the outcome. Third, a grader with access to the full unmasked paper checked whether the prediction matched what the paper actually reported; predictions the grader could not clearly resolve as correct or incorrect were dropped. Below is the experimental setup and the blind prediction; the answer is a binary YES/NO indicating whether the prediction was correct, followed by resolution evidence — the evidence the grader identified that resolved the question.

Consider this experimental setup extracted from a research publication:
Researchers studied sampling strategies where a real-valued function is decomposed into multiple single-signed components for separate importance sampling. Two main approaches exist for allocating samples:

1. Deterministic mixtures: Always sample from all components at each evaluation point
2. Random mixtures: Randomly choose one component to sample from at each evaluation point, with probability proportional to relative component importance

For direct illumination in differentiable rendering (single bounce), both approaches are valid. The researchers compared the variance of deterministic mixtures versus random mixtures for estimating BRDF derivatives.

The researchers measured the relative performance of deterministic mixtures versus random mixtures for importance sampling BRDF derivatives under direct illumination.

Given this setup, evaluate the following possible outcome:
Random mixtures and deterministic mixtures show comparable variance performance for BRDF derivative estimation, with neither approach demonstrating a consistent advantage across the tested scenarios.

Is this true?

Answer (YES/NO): NO